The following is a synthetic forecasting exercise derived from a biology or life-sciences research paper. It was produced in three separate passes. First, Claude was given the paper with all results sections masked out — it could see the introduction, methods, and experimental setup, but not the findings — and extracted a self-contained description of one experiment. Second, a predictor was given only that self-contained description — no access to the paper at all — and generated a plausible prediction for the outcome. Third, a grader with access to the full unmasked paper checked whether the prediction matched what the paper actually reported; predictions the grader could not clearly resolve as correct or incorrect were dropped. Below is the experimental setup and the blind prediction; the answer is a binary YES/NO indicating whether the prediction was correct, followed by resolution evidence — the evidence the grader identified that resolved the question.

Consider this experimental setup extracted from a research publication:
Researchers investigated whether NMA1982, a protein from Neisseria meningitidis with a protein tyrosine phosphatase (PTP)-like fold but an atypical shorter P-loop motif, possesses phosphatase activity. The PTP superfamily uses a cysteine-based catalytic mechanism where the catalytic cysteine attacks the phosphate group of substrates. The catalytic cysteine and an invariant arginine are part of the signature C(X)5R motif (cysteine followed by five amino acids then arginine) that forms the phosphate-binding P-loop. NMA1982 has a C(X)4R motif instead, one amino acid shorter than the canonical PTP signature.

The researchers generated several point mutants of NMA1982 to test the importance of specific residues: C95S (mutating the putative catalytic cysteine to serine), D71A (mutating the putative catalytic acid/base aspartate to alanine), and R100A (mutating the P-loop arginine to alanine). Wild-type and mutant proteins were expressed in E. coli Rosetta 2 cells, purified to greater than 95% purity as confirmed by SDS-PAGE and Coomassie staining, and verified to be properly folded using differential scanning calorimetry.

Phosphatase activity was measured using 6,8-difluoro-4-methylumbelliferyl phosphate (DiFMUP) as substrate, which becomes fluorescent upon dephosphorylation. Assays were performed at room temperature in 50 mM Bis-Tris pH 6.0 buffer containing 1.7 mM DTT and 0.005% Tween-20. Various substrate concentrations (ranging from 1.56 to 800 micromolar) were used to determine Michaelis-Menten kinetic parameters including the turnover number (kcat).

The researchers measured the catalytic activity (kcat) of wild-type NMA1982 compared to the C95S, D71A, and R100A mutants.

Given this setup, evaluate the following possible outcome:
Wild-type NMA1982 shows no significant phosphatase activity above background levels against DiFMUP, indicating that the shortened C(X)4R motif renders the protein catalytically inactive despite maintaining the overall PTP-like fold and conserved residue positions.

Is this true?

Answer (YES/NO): NO